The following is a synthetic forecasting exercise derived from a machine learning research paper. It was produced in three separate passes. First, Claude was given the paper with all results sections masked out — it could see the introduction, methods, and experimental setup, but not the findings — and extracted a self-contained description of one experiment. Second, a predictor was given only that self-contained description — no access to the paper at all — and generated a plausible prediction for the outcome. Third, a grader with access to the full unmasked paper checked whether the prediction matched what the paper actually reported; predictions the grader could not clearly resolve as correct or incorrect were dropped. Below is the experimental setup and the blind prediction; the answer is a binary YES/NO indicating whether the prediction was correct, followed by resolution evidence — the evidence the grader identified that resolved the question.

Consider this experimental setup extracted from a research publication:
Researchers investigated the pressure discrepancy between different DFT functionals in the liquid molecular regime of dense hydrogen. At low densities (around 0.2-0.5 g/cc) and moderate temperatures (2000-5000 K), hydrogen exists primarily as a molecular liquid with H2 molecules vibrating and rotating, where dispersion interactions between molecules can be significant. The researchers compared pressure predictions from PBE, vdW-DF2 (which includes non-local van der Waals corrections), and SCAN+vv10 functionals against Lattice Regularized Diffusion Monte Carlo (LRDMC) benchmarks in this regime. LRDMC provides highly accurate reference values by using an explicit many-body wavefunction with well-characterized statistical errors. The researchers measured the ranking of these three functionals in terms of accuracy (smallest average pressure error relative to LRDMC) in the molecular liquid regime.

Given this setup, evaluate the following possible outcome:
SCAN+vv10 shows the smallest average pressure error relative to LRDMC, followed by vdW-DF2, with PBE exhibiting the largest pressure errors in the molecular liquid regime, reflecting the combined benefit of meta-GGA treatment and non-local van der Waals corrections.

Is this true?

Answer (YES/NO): NO